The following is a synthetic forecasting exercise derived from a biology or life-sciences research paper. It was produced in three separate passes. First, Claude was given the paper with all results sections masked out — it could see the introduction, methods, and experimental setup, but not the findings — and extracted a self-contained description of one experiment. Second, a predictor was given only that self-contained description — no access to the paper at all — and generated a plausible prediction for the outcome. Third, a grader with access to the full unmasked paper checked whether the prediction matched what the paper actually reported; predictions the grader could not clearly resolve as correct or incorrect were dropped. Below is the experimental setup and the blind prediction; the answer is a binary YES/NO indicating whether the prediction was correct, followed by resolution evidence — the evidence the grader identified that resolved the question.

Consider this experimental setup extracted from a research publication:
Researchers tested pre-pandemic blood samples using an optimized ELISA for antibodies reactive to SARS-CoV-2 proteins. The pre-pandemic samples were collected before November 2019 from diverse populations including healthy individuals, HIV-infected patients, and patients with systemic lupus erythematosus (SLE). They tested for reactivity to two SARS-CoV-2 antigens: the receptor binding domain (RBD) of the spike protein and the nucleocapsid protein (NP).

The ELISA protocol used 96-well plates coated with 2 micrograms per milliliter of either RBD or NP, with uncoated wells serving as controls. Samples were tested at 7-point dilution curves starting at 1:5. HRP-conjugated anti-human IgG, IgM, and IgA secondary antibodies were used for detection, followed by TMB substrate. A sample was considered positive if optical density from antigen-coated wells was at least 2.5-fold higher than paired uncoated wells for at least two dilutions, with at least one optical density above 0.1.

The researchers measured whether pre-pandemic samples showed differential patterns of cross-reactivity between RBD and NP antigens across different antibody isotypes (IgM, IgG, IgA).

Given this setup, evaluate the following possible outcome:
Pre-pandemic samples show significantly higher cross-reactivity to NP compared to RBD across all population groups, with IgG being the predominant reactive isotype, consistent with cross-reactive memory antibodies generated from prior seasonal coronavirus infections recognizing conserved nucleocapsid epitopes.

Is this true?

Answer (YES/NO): YES